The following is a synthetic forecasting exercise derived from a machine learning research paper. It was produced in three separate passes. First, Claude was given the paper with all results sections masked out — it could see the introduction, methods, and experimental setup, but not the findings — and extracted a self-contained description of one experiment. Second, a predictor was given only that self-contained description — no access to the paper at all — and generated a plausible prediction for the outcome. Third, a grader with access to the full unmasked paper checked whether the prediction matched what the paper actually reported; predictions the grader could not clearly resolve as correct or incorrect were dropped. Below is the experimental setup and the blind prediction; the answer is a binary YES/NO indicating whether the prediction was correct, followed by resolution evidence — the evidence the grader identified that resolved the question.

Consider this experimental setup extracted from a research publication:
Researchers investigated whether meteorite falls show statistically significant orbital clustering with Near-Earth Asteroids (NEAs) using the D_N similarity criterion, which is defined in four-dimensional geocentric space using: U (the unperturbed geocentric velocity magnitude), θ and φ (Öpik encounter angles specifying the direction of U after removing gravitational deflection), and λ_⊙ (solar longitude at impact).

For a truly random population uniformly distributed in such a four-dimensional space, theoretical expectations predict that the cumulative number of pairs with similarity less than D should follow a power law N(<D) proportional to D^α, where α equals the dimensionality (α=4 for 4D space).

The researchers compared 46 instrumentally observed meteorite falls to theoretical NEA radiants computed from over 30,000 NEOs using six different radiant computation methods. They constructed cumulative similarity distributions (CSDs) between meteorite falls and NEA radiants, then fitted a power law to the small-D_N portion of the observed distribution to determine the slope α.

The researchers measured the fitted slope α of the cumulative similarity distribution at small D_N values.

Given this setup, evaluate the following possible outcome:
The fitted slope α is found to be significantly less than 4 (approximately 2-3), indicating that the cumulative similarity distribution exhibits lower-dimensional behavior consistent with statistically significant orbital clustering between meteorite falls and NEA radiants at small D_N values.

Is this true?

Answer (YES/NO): NO